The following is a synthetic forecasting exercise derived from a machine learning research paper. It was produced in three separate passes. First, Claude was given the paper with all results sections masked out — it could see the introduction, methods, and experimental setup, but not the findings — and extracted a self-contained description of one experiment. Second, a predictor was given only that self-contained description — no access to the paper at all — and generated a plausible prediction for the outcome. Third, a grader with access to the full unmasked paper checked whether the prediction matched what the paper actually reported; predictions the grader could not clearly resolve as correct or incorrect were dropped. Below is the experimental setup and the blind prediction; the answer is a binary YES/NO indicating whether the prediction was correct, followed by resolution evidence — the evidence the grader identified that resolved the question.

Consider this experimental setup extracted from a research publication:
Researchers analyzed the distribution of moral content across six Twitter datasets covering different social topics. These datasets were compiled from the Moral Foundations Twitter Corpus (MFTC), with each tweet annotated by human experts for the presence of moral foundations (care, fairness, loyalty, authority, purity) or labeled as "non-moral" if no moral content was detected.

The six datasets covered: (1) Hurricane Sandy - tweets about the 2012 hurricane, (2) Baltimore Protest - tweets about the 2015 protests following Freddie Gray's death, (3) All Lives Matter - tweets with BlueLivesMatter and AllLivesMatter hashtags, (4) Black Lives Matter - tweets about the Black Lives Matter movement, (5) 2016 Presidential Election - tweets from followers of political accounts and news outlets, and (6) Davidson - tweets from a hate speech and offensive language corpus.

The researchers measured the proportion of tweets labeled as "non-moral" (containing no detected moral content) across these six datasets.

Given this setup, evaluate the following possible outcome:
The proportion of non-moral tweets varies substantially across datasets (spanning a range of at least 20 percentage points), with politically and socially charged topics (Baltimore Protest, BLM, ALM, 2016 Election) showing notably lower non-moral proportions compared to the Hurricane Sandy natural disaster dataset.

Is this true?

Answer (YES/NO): NO